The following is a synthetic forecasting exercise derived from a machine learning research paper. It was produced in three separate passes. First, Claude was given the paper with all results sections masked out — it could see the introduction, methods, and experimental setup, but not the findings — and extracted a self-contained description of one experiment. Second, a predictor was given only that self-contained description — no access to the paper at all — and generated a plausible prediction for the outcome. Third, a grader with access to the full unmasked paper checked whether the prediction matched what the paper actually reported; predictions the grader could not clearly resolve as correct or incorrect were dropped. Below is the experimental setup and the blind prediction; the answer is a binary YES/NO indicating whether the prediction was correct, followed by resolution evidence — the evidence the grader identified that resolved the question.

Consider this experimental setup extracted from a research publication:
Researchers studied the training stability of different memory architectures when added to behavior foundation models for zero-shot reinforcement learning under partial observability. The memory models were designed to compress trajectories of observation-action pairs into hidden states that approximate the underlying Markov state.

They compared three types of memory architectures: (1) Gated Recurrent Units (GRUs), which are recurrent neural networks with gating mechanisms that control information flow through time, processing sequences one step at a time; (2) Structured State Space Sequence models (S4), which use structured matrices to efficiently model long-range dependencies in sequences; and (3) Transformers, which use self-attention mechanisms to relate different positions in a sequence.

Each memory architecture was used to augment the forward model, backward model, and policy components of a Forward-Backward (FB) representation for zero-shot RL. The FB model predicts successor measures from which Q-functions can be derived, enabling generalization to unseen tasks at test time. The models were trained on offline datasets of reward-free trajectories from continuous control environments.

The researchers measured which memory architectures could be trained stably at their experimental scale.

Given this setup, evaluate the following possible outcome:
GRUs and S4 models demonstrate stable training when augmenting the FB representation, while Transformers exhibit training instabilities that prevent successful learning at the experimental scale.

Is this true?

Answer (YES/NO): NO